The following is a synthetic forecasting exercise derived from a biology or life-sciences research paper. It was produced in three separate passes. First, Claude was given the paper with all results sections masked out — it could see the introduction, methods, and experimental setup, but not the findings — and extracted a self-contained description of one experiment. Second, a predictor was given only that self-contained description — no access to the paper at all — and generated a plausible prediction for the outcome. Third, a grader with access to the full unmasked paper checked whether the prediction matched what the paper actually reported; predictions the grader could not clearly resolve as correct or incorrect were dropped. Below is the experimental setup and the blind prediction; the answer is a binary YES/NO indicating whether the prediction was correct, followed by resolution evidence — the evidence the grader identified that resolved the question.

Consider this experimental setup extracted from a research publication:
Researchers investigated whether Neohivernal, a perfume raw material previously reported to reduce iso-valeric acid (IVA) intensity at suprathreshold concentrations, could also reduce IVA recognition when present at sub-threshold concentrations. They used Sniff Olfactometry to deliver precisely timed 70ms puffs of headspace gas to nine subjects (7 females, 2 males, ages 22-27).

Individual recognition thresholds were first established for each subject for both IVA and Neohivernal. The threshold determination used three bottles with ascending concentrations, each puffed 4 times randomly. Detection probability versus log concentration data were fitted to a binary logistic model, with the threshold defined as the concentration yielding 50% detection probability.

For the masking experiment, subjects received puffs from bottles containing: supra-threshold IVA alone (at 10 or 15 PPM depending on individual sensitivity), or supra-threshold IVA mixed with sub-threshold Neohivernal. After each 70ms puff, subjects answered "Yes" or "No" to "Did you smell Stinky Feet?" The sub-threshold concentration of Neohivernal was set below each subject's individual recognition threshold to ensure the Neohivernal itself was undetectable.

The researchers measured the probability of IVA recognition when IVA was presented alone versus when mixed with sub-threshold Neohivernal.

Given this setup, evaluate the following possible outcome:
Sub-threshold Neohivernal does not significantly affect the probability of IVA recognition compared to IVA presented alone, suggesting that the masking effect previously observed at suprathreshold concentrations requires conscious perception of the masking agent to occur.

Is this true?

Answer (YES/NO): NO